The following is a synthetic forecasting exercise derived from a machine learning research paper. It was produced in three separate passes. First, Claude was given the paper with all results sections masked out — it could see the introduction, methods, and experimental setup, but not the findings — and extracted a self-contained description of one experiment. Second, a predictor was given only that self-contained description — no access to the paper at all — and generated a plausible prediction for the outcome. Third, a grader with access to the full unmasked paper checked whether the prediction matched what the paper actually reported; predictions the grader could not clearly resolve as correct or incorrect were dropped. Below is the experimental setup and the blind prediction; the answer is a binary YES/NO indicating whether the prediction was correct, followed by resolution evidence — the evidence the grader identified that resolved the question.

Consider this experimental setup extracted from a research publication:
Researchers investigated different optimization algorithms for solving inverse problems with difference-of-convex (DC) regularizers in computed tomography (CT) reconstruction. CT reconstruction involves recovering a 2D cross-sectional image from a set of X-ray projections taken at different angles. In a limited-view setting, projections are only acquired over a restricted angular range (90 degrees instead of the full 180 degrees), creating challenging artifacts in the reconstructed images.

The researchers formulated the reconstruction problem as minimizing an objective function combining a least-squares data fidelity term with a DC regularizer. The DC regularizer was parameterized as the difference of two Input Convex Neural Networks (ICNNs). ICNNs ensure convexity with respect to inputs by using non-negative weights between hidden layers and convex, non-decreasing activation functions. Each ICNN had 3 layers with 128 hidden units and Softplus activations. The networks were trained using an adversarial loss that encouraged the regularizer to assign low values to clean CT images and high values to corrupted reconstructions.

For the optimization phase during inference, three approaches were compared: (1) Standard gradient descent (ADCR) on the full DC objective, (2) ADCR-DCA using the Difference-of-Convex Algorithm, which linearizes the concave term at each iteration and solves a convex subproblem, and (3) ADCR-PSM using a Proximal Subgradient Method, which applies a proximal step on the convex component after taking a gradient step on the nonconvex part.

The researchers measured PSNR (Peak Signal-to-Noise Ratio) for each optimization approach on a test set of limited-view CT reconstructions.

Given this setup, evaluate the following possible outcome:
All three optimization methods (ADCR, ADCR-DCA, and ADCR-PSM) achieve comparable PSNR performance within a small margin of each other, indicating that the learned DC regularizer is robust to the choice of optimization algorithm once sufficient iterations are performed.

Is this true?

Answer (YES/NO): YES